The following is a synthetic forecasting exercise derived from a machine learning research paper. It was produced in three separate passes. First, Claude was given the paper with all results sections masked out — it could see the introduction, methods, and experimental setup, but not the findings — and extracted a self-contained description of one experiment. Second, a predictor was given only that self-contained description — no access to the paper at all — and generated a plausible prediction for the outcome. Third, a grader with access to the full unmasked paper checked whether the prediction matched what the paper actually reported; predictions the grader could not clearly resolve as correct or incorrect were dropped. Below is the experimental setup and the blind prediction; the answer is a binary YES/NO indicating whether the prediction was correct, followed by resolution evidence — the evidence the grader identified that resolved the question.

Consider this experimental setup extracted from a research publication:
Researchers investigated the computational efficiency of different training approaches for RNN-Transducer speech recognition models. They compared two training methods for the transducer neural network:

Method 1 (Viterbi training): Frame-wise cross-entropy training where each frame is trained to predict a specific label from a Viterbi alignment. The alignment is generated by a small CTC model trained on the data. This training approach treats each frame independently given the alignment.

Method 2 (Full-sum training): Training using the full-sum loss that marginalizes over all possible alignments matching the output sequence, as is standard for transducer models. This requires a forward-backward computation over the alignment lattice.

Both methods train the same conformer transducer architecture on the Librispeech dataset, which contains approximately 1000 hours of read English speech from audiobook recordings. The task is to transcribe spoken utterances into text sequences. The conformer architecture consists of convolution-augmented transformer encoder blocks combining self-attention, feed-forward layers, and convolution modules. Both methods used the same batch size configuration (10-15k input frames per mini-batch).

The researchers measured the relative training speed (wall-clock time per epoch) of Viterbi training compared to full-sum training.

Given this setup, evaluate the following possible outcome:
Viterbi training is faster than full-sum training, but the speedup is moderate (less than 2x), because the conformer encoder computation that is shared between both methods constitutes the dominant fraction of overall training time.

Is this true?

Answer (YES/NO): NO